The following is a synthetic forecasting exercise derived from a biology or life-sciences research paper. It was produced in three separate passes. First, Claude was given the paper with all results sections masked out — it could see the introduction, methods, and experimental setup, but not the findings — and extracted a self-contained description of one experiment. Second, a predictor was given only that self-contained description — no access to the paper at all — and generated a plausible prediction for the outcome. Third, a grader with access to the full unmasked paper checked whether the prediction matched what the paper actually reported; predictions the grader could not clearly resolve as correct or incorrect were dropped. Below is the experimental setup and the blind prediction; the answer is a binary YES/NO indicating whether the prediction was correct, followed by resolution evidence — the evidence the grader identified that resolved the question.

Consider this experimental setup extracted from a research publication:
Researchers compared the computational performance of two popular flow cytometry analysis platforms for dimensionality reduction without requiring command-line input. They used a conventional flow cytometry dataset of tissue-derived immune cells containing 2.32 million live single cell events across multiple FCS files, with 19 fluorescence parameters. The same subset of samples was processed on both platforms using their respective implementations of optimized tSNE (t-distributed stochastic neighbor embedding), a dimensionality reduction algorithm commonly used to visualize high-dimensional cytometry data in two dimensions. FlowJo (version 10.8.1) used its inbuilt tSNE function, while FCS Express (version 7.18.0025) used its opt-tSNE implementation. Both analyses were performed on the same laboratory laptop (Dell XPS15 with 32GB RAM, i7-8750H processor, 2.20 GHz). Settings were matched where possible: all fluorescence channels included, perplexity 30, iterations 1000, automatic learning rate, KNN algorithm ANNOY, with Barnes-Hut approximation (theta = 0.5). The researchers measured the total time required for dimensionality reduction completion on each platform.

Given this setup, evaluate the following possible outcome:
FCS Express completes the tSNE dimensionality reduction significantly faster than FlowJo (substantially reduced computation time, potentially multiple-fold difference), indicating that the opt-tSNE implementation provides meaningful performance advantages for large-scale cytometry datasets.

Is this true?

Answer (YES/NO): NO